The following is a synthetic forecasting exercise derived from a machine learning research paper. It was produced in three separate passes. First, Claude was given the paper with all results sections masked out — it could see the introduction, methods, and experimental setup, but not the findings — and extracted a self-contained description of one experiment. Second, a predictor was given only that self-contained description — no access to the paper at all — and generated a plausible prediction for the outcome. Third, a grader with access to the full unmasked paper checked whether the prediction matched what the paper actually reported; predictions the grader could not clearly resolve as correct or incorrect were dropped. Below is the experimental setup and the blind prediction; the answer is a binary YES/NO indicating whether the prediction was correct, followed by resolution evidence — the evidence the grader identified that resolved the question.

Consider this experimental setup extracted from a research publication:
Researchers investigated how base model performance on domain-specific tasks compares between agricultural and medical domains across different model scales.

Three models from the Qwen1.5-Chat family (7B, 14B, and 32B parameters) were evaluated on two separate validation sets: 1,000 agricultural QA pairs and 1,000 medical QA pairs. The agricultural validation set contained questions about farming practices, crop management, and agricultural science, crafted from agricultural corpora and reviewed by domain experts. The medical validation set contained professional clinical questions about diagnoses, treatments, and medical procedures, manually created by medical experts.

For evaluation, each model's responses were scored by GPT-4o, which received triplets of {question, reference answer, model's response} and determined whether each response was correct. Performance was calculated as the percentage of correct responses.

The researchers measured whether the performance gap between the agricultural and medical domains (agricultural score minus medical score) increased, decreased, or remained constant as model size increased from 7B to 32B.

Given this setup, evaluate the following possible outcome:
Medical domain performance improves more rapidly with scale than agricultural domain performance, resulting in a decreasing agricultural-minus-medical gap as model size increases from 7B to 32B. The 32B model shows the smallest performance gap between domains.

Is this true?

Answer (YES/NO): NO